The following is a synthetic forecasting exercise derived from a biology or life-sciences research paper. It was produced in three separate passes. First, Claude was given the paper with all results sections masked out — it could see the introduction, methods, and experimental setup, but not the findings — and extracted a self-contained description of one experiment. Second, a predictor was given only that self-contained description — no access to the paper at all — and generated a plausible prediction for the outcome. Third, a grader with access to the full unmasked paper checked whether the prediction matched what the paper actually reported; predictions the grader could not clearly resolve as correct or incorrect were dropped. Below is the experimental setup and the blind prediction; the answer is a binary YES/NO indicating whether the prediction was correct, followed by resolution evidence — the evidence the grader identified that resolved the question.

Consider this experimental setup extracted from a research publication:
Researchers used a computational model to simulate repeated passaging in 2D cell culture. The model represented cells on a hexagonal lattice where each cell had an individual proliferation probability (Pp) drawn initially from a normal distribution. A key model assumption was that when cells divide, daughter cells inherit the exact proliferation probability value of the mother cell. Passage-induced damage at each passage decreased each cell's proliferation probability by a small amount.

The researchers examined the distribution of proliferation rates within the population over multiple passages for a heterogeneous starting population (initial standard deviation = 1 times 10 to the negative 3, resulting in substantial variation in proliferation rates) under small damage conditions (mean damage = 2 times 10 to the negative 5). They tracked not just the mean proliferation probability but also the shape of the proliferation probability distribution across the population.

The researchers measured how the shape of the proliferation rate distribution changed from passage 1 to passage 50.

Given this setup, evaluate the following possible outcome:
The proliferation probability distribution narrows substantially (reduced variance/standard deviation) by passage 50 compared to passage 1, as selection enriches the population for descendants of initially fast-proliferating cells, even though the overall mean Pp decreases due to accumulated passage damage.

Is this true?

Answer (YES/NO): NO